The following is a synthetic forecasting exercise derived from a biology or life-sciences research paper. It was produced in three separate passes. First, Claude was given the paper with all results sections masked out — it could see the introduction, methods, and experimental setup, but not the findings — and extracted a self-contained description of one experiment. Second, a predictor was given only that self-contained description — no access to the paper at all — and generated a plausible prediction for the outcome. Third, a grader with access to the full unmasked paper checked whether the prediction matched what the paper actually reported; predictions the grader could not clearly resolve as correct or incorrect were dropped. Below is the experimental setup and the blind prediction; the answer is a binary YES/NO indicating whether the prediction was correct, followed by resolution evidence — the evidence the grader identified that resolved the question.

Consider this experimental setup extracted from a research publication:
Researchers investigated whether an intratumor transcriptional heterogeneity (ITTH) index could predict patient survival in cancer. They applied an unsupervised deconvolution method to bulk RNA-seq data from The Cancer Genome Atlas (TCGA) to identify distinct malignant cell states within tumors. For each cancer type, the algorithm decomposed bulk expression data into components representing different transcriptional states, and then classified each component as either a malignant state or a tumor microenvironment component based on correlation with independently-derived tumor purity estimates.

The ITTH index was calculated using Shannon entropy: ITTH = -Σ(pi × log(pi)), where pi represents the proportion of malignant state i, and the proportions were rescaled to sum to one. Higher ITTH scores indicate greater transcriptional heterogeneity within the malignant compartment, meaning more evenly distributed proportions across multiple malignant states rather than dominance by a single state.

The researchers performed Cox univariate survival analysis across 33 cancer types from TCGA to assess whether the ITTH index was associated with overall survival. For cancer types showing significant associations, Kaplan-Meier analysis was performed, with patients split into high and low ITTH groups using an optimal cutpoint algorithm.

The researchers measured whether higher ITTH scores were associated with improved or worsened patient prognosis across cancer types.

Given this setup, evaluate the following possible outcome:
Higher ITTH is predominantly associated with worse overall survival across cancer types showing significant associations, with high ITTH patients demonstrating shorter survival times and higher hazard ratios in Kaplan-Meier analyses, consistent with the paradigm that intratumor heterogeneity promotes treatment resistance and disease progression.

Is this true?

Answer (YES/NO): NO